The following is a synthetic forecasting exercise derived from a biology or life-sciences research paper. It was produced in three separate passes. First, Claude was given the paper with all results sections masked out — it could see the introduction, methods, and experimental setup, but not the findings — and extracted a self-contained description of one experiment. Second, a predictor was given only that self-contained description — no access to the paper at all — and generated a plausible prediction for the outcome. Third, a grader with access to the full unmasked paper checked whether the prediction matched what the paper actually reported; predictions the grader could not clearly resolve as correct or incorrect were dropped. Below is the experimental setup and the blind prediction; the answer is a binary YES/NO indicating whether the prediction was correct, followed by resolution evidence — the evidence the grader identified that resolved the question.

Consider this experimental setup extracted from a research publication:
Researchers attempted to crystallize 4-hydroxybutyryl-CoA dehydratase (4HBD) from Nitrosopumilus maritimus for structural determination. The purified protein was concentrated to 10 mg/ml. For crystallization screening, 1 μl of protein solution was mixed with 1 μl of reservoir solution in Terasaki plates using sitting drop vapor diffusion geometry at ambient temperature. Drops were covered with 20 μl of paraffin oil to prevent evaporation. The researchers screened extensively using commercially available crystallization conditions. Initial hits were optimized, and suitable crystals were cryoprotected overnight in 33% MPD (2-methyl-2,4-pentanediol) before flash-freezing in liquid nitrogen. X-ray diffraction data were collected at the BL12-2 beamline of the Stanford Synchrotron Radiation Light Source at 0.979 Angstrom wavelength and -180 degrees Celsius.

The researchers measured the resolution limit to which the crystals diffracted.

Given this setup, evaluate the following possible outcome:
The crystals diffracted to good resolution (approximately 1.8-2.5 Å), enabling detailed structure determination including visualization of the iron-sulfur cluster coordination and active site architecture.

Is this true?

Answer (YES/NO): NO